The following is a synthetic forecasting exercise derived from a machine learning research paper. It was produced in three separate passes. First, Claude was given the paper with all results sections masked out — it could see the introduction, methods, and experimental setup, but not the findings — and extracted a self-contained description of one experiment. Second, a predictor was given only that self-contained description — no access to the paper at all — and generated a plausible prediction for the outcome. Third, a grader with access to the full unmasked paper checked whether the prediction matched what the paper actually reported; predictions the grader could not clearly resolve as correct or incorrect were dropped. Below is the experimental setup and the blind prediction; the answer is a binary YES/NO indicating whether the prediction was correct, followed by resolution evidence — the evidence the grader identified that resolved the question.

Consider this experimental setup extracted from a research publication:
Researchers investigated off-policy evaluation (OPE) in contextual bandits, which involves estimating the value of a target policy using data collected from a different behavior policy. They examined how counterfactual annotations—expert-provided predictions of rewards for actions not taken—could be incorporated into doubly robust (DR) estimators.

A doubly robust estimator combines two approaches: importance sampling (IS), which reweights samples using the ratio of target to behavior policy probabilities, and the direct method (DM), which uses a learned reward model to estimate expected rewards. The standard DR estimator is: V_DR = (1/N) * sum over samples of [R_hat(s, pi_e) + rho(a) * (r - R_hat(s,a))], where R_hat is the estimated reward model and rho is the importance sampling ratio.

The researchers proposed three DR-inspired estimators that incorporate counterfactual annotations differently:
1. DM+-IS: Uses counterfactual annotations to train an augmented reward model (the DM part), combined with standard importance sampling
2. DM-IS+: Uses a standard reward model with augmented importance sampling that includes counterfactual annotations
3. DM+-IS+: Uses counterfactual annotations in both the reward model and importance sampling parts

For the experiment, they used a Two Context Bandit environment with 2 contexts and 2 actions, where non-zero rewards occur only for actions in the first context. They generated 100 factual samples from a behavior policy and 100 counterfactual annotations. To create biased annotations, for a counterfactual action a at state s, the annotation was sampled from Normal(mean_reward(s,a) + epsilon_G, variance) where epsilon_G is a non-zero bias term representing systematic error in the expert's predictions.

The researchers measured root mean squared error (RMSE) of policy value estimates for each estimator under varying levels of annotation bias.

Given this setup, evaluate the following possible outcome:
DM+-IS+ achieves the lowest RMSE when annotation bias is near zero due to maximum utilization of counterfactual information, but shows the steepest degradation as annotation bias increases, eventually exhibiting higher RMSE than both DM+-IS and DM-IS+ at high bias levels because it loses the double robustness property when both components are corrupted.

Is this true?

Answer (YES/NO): NO